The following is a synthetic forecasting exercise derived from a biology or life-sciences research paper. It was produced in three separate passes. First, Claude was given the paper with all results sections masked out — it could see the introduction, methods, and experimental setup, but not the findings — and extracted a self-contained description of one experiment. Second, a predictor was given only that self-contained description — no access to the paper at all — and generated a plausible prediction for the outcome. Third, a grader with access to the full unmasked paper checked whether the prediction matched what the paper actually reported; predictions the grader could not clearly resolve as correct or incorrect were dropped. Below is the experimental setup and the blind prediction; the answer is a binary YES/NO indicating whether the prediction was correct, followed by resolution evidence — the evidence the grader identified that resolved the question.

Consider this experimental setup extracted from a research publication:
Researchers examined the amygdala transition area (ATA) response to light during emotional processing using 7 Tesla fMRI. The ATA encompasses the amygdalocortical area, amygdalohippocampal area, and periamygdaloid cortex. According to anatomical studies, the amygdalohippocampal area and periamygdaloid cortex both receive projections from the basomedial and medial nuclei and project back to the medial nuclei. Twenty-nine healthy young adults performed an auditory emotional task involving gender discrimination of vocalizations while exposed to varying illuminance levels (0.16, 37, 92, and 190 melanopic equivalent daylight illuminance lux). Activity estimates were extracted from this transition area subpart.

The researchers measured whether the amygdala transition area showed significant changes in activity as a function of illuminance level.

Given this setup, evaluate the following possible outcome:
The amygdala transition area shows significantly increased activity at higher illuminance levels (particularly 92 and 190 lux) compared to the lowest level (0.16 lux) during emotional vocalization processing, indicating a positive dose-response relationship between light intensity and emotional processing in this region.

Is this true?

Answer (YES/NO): NO